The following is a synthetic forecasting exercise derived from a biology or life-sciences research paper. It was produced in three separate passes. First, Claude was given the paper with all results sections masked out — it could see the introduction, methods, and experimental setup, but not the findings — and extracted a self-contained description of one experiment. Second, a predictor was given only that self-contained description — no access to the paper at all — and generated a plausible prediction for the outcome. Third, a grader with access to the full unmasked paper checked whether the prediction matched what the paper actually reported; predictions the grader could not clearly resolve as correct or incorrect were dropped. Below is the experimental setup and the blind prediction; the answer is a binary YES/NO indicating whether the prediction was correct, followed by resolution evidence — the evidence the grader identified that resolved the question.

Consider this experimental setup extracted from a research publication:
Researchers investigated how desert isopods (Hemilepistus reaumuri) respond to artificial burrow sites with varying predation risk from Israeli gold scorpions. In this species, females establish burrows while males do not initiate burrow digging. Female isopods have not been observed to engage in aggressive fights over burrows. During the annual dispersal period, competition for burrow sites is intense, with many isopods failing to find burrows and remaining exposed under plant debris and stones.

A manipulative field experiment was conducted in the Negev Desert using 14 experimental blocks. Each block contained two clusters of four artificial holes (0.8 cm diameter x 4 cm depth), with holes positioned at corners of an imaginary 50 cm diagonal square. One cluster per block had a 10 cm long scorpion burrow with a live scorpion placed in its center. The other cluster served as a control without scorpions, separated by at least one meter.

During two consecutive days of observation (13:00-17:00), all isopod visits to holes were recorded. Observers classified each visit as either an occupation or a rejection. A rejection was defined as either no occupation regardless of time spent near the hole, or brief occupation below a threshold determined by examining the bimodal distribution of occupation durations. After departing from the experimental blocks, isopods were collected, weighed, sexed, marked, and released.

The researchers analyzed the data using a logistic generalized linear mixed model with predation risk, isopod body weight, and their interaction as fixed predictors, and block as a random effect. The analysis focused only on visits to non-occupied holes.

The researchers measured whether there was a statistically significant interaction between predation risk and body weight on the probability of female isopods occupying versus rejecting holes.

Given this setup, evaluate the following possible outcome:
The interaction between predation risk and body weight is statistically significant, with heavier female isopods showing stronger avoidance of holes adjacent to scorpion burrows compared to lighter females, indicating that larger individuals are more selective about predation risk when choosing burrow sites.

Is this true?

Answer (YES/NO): NO